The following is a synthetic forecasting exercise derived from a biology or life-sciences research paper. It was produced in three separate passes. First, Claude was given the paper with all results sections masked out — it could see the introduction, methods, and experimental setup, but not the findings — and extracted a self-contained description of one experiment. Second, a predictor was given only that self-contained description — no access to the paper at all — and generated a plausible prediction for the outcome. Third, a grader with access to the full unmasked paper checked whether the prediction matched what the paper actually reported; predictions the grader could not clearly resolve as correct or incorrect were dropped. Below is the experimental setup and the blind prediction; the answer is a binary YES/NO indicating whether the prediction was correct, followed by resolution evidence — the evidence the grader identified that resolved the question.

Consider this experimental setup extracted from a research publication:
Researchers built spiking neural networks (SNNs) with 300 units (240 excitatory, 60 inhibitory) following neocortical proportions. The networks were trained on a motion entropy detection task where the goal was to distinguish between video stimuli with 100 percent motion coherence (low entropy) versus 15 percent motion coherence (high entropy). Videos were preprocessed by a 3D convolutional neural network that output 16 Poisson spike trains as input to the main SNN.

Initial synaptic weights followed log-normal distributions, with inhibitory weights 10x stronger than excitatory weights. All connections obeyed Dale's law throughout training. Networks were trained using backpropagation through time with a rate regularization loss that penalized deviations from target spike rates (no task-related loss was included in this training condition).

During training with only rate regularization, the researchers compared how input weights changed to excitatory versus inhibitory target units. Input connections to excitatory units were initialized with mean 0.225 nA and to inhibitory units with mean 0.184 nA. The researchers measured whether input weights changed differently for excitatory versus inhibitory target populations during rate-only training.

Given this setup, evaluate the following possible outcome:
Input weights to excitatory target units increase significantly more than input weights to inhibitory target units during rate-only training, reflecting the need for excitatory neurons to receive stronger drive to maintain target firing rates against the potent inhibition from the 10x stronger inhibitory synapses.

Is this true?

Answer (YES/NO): YES